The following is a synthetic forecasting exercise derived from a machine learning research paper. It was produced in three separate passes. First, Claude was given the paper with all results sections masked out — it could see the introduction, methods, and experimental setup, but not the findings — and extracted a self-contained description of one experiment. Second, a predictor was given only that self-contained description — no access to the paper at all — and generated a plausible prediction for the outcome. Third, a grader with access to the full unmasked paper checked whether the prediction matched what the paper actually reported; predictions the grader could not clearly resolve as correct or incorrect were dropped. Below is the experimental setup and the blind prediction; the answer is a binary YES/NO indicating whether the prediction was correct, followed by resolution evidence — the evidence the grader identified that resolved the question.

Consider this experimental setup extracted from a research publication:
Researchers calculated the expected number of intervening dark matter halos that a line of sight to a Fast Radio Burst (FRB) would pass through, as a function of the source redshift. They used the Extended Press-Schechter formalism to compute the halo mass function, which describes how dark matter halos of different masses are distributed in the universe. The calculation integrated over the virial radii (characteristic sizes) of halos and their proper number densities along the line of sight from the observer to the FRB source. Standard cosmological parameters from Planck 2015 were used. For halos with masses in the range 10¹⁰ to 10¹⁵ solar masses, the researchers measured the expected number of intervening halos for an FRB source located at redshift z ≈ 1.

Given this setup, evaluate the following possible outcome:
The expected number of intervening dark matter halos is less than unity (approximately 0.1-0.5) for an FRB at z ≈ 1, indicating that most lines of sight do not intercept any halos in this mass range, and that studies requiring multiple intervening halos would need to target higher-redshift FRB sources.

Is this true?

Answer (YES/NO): NO